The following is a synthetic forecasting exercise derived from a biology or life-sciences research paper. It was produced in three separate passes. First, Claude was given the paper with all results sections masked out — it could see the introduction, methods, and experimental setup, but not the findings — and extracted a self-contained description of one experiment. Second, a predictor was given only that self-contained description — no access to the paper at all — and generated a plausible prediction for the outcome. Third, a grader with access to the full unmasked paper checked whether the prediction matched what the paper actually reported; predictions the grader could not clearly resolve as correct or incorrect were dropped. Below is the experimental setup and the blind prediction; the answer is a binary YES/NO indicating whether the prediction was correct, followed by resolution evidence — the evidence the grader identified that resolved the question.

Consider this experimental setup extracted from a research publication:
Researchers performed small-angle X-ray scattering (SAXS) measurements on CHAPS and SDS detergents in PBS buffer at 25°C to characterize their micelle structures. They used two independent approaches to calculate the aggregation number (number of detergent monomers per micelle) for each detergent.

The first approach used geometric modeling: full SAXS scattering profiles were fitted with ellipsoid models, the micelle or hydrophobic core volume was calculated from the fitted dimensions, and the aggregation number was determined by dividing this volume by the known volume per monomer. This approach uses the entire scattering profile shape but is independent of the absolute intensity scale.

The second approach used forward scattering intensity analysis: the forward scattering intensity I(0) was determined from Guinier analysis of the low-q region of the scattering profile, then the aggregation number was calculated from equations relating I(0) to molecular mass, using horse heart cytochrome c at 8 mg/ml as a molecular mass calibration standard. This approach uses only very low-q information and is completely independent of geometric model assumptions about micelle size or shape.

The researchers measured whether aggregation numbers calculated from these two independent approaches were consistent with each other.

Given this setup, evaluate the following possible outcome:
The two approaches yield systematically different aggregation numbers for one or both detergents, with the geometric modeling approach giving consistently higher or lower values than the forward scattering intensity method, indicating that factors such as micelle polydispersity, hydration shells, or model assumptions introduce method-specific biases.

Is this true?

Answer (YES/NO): NO